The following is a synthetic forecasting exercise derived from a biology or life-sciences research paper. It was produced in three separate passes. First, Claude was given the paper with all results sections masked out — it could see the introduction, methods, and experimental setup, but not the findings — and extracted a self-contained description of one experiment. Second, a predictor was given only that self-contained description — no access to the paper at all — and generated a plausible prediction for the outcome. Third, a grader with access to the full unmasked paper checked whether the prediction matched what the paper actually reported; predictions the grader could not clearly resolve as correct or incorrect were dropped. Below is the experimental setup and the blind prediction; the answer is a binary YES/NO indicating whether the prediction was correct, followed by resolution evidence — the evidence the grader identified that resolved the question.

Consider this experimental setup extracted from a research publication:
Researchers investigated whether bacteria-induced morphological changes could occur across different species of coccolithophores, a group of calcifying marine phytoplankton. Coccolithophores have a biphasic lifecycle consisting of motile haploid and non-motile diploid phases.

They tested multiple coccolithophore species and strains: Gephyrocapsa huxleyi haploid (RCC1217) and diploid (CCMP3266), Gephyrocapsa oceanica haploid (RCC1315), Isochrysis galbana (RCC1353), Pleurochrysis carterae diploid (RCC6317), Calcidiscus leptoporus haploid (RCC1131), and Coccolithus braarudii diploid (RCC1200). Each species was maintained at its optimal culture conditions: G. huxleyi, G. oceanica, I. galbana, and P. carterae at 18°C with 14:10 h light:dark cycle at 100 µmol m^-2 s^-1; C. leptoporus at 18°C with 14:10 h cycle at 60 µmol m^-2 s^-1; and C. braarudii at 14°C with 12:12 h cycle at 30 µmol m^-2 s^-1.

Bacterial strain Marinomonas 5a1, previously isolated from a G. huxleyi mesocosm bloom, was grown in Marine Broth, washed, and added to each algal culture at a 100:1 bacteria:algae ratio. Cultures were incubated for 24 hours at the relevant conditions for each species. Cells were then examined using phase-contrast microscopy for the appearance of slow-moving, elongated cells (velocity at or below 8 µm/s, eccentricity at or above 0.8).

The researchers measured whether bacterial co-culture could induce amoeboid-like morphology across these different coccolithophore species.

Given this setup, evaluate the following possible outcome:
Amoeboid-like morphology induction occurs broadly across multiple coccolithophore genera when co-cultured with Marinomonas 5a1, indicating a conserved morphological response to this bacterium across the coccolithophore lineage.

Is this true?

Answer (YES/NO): NO